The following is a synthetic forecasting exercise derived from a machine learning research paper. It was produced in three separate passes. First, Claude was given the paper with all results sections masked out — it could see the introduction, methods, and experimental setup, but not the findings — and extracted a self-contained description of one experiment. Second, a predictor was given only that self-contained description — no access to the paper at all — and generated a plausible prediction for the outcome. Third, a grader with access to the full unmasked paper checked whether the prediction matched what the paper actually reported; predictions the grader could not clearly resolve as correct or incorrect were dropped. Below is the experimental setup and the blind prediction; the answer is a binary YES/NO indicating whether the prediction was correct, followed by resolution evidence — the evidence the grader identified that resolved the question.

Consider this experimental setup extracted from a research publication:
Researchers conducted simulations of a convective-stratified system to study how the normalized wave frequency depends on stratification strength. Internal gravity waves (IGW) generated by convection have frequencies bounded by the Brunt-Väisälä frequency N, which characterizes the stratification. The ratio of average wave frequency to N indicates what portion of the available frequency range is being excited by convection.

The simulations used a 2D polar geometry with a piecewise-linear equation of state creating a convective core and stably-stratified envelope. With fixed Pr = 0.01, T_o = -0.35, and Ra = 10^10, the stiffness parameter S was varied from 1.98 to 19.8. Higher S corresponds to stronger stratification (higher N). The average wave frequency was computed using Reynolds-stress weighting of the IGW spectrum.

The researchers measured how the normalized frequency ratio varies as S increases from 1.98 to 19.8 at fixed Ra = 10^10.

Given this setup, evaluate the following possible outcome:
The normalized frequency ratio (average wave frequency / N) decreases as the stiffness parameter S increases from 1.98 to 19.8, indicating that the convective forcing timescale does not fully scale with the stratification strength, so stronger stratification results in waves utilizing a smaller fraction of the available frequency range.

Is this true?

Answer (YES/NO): YES